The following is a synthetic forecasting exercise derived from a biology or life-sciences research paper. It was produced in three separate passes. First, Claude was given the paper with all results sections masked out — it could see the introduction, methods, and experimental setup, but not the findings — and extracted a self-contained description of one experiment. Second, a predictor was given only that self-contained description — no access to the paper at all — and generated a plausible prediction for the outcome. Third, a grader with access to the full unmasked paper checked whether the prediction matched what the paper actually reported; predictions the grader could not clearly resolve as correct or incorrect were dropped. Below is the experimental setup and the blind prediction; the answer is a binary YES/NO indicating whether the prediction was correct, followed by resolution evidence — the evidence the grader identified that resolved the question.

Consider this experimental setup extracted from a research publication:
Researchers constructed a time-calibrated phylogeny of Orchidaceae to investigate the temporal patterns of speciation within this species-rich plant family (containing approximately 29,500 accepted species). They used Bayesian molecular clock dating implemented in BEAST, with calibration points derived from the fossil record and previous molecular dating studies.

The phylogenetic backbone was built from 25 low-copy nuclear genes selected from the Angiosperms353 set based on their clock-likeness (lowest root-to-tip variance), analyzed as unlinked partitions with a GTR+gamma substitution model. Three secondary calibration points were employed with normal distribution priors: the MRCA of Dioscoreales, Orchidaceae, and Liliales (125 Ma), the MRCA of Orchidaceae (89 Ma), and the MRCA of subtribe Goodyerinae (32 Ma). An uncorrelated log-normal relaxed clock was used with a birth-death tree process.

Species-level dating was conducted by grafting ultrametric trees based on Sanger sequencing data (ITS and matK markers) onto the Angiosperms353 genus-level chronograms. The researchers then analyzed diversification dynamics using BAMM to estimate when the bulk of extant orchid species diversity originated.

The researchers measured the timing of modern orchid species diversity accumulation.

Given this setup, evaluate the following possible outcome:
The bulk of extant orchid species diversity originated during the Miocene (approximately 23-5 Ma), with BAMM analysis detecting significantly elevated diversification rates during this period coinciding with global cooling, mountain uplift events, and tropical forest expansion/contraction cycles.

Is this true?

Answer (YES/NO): NO